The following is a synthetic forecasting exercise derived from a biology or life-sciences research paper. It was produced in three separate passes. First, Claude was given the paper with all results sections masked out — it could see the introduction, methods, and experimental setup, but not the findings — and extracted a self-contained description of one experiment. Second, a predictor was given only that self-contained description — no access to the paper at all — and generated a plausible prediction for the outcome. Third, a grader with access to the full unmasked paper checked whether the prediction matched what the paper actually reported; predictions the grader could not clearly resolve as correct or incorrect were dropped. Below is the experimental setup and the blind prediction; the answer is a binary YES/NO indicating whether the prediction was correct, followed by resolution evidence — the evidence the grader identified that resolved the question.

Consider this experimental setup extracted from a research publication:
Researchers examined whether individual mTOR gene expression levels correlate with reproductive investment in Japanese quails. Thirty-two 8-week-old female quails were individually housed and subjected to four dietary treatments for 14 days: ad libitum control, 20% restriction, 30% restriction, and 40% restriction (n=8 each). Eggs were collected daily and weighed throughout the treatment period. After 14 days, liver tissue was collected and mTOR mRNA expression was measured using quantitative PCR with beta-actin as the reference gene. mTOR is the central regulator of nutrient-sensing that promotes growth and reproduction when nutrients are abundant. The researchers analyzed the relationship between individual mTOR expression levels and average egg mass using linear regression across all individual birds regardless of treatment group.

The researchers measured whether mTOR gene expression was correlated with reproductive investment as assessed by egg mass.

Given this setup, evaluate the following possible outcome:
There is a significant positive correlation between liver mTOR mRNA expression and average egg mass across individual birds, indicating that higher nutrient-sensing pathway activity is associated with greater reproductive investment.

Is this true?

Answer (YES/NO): YES